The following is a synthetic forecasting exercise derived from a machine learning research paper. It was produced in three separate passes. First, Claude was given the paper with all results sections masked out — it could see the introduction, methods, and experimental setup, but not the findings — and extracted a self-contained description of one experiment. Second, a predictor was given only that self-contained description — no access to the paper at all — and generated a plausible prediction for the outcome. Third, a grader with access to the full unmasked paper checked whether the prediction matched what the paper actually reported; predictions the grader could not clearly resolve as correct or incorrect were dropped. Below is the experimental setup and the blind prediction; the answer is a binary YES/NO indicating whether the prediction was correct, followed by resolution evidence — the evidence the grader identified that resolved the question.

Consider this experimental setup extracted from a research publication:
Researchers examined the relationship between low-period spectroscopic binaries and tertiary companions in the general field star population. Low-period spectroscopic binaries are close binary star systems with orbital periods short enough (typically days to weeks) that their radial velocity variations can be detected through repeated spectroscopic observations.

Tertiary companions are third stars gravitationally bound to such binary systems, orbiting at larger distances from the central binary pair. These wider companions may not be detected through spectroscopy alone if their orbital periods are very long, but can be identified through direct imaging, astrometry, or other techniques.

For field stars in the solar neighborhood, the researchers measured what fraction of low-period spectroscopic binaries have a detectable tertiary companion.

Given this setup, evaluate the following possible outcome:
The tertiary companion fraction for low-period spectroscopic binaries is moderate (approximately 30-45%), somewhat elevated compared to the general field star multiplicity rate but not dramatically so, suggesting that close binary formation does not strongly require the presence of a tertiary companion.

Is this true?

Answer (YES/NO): NO